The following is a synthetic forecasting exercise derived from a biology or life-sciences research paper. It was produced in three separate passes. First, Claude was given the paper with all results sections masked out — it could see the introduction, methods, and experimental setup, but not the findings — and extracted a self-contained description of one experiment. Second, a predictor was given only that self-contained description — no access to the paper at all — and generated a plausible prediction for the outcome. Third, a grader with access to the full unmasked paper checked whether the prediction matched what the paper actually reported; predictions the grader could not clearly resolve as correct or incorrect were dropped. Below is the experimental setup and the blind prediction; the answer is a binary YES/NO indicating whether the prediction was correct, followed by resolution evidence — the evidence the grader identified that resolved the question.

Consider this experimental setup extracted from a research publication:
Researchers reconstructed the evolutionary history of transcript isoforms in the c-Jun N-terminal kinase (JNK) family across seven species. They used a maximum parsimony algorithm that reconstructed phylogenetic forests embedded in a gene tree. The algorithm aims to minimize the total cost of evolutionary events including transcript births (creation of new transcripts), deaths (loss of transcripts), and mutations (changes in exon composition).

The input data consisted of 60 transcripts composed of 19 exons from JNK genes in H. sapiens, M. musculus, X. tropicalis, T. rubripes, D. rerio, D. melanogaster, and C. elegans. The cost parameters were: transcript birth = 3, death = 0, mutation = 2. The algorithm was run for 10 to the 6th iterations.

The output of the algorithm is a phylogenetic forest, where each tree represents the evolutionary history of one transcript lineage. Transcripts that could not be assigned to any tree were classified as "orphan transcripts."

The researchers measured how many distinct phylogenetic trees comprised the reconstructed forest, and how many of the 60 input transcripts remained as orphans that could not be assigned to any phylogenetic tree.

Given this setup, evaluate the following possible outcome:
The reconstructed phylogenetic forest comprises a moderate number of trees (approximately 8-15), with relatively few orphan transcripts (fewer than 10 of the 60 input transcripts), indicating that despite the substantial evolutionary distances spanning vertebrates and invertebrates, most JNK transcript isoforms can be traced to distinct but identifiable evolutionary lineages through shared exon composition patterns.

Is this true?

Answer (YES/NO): NO